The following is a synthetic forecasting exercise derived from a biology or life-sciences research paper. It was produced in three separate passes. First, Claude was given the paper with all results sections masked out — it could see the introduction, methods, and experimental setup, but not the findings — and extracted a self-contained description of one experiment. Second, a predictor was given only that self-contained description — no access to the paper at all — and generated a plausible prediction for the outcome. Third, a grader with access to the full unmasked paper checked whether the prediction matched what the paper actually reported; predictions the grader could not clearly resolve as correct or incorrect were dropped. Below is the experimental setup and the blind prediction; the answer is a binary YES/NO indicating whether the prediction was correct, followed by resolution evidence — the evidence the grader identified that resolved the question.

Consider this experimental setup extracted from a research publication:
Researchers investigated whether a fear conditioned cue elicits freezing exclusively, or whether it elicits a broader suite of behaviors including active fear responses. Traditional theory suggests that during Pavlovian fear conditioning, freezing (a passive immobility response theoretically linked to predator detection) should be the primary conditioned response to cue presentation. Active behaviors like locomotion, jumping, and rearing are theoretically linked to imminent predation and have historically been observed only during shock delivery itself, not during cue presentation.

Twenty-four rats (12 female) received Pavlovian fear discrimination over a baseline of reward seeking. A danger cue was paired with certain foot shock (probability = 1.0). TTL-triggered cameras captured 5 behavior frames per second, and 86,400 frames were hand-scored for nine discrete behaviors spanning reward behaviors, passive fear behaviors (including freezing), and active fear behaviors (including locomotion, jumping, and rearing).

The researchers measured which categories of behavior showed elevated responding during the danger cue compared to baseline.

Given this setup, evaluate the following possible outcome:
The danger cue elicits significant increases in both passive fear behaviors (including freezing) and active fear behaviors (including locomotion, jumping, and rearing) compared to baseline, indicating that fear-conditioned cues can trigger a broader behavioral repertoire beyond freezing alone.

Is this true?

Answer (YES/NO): YES